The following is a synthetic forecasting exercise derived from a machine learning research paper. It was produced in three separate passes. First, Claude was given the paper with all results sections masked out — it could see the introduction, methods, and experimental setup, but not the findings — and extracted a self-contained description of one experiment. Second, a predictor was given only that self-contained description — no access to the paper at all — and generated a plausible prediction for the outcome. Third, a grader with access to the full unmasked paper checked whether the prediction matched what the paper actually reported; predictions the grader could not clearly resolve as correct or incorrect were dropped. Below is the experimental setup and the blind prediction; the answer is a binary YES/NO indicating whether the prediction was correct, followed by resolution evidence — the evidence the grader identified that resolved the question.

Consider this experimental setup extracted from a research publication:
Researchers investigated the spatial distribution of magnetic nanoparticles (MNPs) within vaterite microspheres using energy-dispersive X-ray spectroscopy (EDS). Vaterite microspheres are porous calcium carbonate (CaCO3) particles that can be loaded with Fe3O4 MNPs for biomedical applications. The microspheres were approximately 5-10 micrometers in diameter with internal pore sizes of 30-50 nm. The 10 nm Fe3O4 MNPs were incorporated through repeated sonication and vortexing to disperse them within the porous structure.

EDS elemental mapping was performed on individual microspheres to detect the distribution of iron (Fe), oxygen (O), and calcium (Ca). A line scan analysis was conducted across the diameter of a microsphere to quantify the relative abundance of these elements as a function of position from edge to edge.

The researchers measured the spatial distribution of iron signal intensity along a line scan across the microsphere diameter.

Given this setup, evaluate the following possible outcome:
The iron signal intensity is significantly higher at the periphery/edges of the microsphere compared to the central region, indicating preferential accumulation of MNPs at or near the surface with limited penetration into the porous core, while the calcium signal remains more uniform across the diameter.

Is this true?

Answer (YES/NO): YES